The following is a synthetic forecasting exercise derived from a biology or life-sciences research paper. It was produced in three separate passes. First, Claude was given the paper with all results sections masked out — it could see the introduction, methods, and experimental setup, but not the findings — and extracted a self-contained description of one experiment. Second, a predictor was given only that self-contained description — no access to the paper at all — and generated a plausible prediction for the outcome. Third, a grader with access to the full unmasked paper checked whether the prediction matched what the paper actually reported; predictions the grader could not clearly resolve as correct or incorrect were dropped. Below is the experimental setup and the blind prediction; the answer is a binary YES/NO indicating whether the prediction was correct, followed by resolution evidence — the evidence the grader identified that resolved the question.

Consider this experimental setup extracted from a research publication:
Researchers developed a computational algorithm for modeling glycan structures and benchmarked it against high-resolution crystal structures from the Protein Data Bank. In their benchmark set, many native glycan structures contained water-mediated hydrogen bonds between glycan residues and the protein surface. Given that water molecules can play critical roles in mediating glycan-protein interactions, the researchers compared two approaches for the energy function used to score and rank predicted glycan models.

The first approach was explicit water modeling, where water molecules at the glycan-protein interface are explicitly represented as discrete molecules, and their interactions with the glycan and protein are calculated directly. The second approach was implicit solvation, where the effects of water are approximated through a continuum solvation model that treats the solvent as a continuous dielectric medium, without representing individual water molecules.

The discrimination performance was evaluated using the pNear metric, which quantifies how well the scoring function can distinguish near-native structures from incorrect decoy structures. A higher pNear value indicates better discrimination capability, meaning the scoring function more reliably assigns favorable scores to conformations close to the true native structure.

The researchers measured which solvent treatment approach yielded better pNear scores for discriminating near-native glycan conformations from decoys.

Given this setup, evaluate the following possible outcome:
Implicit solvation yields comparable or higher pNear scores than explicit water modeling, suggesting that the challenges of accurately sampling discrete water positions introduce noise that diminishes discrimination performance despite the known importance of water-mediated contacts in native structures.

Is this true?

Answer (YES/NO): YES